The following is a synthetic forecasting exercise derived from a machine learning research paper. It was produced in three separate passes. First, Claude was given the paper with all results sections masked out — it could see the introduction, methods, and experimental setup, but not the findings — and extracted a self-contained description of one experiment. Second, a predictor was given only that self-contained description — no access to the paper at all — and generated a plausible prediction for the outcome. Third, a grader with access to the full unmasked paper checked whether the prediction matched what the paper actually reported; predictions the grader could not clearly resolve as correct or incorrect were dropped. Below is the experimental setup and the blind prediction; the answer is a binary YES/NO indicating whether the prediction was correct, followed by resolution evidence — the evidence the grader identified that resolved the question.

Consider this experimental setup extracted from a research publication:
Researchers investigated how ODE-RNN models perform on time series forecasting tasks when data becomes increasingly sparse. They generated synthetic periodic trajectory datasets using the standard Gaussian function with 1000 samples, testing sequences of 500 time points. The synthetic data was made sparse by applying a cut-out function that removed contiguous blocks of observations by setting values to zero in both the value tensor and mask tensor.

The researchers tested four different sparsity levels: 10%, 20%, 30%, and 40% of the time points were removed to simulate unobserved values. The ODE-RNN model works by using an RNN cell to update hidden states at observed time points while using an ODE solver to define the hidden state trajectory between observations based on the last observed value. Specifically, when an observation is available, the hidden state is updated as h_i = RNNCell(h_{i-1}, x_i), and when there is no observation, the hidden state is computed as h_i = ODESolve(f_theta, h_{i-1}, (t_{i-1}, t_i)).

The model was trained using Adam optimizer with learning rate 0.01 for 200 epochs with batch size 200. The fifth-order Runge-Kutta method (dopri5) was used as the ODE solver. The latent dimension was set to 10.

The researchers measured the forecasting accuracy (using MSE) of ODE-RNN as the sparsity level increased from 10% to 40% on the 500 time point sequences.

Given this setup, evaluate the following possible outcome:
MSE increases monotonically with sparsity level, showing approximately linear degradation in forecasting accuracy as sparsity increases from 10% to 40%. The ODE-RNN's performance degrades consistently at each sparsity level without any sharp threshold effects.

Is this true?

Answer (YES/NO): NO